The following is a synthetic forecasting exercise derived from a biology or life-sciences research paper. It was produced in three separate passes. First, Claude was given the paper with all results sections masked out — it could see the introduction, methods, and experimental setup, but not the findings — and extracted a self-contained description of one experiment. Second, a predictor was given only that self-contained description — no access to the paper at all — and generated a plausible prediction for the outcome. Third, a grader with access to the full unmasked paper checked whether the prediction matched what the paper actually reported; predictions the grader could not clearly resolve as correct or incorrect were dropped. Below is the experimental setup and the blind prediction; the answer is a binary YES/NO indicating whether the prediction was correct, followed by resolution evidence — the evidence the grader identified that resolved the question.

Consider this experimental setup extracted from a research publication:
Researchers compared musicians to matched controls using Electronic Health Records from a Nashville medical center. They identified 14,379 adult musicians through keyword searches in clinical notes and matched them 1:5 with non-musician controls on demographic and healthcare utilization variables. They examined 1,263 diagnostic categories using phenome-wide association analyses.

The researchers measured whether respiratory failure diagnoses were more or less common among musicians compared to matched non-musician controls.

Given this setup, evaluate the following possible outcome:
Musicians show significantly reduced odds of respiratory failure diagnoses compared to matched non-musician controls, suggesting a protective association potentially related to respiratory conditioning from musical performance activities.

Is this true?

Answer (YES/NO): YES